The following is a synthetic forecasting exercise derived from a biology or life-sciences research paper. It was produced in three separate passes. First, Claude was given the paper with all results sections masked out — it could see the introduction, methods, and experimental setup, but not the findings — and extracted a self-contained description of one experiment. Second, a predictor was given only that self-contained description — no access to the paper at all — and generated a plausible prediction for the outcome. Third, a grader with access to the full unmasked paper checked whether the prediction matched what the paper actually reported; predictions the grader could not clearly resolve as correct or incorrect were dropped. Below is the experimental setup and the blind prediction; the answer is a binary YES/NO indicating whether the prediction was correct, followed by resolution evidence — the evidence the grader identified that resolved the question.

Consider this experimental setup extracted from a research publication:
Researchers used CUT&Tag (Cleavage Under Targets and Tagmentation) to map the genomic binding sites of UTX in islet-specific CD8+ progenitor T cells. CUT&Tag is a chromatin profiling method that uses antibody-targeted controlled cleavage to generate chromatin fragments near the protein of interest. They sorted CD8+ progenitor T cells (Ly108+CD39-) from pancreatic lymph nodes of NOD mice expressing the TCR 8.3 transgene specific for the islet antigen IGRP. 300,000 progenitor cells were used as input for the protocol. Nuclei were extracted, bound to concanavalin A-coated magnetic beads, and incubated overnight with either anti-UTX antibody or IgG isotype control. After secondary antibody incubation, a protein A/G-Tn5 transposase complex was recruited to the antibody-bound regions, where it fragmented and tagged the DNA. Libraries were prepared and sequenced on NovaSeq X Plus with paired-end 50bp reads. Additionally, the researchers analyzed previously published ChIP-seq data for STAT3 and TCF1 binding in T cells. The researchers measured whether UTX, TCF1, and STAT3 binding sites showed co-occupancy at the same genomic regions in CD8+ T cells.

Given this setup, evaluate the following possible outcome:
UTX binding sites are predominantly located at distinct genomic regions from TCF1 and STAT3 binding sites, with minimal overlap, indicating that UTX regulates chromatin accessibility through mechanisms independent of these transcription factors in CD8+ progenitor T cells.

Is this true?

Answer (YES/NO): NO